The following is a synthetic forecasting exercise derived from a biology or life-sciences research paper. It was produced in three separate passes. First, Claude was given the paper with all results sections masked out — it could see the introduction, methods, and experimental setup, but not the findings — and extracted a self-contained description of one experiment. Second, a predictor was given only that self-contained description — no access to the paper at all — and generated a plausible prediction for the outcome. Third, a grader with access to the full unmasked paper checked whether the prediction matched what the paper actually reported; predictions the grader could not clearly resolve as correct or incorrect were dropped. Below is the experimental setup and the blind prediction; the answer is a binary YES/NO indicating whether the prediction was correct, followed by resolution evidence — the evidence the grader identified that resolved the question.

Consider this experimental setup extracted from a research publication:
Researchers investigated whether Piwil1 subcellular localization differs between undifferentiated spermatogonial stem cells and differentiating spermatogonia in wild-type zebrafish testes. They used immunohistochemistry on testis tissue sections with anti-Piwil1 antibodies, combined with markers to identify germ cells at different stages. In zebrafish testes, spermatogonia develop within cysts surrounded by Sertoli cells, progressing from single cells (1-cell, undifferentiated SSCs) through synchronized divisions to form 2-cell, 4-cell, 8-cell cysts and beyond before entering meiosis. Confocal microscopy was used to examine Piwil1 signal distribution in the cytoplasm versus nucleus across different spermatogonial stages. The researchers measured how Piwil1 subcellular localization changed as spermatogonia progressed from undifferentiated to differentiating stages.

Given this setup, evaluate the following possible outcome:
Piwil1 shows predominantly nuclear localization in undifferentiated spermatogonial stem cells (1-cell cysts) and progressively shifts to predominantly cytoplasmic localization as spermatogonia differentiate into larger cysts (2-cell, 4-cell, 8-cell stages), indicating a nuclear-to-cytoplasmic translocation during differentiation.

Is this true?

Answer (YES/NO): NO